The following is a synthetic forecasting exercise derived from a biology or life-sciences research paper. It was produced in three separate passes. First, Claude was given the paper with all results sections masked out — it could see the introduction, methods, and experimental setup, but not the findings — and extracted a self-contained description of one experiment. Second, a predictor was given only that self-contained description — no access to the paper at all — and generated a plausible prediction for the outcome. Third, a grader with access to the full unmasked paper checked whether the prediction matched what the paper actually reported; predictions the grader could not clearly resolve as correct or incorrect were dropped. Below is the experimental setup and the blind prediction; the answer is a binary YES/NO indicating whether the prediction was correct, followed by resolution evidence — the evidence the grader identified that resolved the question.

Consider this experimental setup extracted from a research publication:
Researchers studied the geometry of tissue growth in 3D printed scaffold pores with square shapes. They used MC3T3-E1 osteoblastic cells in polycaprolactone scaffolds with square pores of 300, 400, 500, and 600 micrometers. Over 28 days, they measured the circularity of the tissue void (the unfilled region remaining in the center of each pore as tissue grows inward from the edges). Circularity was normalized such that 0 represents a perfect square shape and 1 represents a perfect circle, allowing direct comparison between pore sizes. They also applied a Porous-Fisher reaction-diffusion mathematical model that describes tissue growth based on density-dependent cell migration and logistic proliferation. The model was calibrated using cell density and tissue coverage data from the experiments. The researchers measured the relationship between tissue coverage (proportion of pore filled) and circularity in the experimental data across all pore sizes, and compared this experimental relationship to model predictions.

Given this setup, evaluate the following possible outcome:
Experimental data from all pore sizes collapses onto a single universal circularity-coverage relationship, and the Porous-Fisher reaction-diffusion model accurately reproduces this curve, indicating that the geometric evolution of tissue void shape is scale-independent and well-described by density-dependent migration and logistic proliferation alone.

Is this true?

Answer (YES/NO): NO